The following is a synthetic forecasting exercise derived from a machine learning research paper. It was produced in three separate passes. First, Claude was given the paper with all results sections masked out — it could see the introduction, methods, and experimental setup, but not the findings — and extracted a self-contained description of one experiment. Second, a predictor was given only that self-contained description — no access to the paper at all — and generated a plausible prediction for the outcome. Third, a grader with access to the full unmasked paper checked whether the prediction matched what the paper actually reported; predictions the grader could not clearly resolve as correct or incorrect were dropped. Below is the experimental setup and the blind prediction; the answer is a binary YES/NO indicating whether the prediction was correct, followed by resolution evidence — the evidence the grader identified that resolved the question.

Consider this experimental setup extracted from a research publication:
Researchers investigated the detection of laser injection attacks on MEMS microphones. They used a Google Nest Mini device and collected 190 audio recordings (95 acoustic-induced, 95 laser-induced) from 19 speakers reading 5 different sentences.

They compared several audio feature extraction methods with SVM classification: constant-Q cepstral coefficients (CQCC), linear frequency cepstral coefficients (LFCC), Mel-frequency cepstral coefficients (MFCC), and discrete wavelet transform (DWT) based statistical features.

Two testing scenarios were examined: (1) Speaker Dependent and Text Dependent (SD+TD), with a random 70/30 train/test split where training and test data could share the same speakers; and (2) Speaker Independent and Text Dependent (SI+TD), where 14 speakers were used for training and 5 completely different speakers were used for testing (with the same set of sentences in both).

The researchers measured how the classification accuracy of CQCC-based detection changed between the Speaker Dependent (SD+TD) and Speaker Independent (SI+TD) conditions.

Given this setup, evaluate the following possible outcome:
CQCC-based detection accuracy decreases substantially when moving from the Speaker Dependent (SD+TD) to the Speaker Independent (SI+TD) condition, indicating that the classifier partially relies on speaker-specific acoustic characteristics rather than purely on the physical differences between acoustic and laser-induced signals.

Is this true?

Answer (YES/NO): NO